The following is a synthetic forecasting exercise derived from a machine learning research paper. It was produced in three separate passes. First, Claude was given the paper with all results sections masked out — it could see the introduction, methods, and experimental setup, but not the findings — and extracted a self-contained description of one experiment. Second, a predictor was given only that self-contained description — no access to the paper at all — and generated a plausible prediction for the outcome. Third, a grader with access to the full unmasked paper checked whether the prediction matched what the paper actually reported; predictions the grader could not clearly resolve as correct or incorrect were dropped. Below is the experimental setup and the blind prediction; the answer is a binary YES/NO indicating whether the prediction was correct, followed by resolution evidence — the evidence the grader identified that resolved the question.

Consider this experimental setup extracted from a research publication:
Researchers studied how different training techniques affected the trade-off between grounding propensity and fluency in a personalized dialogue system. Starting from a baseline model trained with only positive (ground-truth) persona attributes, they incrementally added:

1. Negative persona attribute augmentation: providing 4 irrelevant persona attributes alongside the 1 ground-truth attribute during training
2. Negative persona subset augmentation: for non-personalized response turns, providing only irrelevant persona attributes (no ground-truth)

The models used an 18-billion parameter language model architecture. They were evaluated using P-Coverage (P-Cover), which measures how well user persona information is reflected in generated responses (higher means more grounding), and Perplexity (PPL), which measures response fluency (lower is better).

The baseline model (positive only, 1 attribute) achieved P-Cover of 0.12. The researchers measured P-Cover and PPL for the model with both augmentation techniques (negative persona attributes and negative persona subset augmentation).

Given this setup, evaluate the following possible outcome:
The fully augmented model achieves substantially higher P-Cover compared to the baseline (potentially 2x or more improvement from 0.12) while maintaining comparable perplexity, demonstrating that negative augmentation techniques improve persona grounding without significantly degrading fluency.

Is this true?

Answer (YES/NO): NO